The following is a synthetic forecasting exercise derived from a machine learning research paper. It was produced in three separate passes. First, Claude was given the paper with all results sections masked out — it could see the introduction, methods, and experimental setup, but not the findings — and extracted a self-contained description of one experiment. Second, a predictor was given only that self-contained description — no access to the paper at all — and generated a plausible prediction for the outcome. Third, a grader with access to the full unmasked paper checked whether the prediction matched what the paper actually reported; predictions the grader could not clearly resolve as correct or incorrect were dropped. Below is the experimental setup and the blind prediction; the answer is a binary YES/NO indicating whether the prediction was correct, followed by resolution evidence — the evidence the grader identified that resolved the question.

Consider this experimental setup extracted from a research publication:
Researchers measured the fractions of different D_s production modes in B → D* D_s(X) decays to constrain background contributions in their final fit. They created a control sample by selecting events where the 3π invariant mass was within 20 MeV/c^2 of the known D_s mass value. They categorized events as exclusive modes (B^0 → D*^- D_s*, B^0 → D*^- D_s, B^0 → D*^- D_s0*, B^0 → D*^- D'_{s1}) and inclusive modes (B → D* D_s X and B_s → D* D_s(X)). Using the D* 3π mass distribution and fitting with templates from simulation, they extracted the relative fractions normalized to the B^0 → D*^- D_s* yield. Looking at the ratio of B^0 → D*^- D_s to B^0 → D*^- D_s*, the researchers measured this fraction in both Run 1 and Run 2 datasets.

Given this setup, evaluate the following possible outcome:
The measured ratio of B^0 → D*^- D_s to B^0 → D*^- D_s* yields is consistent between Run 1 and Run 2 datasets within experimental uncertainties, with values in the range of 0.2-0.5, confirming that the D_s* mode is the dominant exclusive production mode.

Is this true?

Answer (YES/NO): NO